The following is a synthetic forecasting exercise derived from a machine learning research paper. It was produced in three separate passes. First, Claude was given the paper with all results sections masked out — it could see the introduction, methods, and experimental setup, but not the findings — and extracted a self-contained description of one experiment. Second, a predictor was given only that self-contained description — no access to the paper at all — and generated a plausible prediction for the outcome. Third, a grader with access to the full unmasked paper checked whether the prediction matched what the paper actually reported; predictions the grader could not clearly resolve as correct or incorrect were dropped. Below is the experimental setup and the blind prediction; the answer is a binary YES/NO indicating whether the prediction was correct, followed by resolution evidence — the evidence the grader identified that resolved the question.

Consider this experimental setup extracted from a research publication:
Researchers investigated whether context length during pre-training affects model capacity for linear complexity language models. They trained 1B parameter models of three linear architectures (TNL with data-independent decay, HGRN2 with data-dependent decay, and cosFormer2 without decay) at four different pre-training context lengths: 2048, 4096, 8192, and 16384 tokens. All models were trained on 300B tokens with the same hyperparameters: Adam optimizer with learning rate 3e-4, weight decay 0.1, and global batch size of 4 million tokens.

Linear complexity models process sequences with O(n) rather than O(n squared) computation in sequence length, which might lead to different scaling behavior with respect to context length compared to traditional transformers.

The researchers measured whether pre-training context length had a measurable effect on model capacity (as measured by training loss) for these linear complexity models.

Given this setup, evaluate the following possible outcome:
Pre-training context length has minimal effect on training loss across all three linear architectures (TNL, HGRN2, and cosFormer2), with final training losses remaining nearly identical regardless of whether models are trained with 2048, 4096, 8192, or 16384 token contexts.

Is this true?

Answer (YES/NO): NO